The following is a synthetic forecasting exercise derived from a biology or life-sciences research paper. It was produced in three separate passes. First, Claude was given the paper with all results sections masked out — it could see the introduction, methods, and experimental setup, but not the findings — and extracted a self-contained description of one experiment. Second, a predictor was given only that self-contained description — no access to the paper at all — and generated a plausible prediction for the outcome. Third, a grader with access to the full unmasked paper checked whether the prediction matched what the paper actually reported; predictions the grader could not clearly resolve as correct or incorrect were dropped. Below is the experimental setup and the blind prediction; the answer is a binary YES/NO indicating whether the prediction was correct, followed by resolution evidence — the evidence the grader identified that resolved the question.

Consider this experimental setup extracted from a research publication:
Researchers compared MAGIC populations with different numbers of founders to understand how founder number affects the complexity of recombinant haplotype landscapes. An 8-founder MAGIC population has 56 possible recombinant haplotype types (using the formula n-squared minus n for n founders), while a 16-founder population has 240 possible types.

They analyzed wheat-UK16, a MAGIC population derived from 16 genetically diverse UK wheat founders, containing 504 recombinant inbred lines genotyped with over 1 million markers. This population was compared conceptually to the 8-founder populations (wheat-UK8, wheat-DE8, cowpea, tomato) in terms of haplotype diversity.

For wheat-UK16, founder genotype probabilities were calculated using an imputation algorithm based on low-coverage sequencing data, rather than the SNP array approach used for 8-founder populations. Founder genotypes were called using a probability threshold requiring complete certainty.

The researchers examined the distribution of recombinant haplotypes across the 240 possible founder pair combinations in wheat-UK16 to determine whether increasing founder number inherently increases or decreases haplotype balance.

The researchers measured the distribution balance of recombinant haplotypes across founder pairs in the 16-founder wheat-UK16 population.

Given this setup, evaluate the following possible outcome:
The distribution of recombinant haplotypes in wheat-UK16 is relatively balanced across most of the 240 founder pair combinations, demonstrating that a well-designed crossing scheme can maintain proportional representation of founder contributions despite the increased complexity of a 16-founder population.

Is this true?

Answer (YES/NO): YES